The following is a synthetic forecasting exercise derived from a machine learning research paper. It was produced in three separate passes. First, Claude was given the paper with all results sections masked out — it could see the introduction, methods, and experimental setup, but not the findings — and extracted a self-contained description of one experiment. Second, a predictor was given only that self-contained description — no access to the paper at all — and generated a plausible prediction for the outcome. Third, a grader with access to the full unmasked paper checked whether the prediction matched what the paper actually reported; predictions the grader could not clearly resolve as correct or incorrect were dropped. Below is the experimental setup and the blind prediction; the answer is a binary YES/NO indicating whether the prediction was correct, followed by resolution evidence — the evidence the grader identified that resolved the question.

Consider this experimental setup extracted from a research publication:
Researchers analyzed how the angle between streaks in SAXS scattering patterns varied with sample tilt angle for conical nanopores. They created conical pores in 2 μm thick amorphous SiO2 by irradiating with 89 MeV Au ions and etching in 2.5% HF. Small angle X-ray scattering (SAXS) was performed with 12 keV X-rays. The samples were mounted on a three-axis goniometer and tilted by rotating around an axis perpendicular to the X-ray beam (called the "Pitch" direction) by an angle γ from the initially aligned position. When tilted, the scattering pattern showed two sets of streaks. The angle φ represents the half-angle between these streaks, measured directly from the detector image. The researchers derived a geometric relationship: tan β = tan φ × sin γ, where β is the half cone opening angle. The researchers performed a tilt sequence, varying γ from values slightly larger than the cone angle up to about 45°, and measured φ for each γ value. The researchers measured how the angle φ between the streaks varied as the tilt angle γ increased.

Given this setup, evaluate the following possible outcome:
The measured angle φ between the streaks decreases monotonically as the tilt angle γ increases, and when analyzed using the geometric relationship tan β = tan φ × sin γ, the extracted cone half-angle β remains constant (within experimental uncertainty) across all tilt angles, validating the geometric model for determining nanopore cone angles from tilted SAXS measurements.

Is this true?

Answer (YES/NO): YES